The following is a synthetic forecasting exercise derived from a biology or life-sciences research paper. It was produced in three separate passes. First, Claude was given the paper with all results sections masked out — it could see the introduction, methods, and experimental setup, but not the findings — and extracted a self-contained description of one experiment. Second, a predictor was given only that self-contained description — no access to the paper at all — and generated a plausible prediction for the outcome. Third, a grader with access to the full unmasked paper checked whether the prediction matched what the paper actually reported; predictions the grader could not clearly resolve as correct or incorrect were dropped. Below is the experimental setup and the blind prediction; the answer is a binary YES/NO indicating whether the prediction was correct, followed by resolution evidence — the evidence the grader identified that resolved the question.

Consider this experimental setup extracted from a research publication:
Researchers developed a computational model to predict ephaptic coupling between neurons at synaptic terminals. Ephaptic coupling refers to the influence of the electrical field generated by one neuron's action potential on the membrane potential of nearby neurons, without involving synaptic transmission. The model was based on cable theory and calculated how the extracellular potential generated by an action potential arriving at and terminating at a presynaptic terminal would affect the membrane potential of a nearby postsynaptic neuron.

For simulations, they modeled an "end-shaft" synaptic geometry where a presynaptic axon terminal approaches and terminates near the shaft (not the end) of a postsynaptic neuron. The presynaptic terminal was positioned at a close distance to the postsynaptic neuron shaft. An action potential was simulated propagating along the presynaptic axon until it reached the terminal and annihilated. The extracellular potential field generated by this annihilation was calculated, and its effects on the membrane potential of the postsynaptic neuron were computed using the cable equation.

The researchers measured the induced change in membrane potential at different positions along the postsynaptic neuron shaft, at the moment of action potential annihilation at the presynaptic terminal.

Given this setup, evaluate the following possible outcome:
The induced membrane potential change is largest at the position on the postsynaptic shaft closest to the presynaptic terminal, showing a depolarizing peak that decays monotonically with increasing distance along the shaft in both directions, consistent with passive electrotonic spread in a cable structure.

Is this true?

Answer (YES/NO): NO